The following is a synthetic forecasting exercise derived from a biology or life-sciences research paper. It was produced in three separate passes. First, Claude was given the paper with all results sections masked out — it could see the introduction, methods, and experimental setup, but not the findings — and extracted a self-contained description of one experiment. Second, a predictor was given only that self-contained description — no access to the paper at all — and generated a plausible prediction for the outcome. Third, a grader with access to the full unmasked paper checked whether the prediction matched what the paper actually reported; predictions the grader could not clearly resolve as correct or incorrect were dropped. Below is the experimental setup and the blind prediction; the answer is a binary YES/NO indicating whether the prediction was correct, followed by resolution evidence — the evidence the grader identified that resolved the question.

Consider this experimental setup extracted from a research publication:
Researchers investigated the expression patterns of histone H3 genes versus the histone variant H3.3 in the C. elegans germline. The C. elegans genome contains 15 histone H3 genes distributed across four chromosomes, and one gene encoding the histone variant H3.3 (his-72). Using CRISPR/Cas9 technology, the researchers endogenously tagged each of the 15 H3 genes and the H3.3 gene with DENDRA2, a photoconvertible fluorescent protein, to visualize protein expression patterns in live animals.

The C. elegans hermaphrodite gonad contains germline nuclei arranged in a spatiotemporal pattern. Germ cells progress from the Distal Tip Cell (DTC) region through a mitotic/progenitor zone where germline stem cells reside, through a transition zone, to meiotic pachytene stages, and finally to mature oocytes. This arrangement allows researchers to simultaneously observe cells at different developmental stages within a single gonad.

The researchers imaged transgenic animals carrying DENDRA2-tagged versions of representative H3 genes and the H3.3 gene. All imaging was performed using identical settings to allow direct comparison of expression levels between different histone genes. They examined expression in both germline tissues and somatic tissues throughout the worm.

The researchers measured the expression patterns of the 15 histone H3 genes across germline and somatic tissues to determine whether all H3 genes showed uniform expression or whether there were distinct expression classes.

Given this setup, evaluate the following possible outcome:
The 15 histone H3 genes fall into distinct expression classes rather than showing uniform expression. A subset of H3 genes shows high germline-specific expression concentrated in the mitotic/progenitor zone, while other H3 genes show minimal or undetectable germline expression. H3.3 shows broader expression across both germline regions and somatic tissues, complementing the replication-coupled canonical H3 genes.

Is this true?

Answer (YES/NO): NO